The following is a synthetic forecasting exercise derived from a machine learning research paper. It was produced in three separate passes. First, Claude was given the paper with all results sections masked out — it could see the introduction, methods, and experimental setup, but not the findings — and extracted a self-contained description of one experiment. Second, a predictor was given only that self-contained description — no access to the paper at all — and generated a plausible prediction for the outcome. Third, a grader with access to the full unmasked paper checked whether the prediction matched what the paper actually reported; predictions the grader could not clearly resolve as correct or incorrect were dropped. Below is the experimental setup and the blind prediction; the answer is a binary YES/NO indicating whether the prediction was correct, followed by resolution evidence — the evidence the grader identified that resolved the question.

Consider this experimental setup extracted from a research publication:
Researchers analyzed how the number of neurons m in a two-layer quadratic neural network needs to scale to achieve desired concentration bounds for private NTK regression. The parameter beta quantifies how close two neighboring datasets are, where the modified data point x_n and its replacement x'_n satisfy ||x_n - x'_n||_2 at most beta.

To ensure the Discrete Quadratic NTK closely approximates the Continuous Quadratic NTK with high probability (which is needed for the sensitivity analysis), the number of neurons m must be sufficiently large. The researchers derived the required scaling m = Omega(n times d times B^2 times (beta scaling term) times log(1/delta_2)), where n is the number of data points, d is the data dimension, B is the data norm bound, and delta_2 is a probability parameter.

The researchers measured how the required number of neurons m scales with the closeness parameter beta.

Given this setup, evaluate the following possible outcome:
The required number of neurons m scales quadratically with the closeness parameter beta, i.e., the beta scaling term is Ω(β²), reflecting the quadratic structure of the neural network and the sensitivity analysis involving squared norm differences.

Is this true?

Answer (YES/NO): NO